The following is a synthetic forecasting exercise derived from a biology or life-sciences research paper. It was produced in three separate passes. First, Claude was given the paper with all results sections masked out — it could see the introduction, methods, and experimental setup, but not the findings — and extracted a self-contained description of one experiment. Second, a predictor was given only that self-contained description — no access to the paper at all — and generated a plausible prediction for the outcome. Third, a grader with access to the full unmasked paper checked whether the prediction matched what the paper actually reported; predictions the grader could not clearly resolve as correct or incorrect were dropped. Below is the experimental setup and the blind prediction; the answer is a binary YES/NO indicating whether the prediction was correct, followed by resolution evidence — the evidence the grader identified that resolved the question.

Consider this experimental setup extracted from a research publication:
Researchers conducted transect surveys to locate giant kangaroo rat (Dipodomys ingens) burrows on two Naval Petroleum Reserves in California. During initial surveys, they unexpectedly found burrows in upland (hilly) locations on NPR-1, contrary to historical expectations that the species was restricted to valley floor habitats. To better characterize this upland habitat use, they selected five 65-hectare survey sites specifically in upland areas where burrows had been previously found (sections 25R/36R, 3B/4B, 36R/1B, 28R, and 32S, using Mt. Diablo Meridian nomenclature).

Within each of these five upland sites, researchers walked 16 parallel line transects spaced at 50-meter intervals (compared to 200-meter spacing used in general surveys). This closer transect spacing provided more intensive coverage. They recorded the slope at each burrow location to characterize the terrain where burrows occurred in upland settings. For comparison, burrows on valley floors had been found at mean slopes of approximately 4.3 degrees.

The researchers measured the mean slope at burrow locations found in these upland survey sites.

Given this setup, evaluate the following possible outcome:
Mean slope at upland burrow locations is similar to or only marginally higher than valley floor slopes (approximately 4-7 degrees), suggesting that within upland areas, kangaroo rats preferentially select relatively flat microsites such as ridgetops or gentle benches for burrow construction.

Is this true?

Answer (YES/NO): YES